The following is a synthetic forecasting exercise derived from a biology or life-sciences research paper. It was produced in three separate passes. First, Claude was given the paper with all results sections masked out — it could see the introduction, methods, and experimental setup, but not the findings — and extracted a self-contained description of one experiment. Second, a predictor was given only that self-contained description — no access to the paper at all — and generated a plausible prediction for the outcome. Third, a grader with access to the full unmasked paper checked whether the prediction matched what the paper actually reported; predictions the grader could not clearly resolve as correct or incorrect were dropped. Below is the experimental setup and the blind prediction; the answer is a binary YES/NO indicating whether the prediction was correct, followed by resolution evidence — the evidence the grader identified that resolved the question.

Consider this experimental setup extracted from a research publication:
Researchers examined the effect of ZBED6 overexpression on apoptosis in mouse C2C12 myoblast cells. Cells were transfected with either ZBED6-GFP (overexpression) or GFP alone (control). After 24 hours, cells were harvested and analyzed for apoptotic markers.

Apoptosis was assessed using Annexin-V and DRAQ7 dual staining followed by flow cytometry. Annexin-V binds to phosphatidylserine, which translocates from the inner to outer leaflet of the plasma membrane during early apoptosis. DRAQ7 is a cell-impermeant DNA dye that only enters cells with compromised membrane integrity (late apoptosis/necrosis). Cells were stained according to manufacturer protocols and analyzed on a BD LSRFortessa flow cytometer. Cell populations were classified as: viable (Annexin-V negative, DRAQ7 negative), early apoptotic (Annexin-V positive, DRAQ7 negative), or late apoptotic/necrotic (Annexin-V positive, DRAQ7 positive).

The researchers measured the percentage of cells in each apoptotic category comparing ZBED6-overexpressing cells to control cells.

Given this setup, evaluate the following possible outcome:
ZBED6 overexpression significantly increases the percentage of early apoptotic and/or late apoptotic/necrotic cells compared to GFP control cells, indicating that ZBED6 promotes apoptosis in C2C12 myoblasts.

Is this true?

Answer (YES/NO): YES